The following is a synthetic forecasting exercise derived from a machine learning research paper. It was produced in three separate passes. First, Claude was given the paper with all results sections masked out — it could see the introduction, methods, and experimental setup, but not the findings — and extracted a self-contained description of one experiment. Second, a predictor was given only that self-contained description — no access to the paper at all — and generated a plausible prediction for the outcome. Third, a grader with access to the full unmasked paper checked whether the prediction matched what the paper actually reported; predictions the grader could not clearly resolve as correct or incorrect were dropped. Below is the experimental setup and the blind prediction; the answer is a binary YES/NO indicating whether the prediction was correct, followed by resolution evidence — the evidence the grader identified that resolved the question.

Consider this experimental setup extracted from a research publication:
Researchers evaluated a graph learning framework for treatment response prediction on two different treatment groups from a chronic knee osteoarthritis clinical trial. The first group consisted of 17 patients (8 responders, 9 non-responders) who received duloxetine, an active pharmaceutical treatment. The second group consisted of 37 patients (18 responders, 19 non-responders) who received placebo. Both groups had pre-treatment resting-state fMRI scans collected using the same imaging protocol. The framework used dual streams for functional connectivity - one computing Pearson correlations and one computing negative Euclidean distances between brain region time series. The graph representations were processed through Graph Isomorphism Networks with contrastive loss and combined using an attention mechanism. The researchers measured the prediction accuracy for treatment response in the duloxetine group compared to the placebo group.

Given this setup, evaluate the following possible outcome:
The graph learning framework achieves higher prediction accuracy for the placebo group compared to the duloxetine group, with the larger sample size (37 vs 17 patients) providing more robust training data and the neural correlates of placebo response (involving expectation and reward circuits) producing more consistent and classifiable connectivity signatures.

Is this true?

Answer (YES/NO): NO